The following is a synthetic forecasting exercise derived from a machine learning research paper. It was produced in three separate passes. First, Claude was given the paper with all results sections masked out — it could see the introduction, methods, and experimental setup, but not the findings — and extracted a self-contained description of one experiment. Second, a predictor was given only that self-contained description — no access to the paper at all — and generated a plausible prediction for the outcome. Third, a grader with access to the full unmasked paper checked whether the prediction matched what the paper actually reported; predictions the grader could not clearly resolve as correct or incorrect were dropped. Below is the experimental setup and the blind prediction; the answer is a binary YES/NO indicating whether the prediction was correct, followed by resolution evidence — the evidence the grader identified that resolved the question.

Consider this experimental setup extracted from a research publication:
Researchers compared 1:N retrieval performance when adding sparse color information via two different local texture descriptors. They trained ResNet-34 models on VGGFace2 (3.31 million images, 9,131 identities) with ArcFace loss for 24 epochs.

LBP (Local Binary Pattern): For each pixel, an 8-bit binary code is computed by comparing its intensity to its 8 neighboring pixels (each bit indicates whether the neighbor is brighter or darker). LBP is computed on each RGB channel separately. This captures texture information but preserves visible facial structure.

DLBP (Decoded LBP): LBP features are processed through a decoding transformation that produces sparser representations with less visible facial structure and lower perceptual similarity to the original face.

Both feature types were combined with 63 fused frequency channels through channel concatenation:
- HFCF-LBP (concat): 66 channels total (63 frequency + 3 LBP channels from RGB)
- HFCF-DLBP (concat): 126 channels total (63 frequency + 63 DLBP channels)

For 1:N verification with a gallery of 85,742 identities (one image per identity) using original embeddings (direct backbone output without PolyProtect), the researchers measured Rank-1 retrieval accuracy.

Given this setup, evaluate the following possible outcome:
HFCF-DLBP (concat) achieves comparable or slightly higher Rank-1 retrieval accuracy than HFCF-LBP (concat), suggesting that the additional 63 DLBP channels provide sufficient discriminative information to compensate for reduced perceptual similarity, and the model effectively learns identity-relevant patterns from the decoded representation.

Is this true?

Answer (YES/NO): YES